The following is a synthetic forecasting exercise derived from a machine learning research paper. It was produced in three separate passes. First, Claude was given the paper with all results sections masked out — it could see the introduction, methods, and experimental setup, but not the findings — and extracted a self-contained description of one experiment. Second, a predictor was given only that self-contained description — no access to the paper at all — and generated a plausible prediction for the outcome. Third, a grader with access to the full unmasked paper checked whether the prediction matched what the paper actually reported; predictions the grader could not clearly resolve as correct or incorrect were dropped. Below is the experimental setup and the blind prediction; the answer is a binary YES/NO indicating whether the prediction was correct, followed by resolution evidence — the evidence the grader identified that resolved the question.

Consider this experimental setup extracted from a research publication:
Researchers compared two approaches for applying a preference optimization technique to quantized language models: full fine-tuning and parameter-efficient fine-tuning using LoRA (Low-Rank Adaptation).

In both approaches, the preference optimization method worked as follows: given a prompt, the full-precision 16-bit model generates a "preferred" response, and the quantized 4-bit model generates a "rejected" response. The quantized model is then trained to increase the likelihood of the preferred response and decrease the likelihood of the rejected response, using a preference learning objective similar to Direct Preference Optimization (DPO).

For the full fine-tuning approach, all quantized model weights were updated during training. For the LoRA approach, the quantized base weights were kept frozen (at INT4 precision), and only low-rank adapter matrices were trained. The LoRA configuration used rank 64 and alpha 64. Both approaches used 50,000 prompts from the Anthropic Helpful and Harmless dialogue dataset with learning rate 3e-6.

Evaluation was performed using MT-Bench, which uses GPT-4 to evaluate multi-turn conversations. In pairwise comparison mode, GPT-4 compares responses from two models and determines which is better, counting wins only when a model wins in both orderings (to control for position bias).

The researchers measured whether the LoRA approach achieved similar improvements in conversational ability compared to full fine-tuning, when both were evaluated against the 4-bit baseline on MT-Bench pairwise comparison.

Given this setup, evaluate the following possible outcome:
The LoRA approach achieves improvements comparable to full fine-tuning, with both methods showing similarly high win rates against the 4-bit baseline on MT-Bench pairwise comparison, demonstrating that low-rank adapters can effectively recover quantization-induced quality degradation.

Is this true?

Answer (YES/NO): YES